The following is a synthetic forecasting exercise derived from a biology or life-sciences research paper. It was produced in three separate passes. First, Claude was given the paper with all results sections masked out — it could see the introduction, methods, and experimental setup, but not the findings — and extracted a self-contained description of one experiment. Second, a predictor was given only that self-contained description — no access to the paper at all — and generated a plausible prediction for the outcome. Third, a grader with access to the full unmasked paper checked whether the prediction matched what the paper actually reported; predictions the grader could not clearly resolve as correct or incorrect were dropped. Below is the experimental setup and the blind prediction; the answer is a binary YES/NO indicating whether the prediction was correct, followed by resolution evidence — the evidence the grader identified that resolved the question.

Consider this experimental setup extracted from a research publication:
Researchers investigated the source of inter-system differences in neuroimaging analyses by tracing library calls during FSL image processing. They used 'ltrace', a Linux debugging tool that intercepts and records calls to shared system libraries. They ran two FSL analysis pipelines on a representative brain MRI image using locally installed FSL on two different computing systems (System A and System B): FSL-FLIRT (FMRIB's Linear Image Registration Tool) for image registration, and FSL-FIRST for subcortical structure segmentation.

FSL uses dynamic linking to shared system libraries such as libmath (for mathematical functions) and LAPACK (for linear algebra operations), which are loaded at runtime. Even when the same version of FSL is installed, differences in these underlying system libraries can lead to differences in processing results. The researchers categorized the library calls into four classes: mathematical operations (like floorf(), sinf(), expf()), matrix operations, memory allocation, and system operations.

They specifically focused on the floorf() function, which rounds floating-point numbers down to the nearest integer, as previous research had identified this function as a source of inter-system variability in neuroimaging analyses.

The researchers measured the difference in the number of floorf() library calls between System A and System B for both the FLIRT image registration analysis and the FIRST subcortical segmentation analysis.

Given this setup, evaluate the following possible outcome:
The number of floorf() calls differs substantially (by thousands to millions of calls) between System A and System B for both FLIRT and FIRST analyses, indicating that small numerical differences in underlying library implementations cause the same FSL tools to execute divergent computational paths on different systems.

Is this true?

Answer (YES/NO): YES